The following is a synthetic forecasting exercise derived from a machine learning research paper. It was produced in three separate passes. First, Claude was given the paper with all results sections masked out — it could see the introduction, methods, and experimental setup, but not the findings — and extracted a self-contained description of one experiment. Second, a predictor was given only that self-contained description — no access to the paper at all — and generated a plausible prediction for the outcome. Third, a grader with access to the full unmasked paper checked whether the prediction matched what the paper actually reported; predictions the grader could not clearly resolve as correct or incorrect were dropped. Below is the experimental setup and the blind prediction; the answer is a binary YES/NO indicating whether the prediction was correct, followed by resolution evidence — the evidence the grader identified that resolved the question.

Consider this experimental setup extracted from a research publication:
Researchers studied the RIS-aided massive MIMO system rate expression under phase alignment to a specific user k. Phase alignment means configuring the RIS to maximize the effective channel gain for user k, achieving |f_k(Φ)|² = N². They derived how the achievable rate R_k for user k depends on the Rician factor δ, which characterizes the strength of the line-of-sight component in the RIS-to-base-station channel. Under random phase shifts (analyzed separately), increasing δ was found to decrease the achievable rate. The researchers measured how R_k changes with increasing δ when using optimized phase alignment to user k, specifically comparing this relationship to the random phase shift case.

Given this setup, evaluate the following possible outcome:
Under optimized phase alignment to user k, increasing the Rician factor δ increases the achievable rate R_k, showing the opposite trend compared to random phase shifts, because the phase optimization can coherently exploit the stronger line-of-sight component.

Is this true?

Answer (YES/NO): YES